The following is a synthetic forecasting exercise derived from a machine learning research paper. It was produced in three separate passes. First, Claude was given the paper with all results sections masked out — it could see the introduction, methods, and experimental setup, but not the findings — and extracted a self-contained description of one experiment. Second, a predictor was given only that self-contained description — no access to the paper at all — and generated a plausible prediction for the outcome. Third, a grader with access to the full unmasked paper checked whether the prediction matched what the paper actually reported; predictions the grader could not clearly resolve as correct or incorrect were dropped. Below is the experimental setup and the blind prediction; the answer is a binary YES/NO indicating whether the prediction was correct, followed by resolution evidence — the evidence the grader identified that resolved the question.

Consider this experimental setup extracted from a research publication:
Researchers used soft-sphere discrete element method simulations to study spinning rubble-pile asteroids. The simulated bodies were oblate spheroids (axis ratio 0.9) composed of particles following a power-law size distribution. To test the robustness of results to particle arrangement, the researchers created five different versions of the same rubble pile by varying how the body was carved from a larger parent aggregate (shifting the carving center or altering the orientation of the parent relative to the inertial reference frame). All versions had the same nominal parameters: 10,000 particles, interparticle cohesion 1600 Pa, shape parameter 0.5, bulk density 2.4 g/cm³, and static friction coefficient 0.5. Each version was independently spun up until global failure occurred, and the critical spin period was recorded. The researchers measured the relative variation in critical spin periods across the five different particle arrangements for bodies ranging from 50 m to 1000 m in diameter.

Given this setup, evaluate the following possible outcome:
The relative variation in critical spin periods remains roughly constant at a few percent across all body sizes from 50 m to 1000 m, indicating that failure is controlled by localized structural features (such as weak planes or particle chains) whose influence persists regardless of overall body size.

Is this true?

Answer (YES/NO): NO